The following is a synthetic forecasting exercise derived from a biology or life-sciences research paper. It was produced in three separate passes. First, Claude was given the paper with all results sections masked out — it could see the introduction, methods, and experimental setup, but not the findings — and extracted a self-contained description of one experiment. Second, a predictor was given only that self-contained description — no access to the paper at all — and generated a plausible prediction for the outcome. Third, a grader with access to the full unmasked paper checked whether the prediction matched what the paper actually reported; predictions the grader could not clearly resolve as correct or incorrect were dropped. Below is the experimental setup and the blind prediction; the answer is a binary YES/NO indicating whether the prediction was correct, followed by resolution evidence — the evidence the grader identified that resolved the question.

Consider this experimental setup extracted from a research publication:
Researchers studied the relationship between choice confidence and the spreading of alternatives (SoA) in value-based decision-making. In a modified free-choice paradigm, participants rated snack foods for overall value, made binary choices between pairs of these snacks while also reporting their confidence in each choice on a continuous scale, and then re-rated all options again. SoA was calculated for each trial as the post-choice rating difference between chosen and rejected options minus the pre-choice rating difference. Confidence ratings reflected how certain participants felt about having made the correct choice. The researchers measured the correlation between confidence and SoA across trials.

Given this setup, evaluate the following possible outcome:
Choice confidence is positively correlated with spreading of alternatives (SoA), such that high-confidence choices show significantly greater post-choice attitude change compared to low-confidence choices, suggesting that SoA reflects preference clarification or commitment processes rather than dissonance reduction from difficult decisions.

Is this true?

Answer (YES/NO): YES